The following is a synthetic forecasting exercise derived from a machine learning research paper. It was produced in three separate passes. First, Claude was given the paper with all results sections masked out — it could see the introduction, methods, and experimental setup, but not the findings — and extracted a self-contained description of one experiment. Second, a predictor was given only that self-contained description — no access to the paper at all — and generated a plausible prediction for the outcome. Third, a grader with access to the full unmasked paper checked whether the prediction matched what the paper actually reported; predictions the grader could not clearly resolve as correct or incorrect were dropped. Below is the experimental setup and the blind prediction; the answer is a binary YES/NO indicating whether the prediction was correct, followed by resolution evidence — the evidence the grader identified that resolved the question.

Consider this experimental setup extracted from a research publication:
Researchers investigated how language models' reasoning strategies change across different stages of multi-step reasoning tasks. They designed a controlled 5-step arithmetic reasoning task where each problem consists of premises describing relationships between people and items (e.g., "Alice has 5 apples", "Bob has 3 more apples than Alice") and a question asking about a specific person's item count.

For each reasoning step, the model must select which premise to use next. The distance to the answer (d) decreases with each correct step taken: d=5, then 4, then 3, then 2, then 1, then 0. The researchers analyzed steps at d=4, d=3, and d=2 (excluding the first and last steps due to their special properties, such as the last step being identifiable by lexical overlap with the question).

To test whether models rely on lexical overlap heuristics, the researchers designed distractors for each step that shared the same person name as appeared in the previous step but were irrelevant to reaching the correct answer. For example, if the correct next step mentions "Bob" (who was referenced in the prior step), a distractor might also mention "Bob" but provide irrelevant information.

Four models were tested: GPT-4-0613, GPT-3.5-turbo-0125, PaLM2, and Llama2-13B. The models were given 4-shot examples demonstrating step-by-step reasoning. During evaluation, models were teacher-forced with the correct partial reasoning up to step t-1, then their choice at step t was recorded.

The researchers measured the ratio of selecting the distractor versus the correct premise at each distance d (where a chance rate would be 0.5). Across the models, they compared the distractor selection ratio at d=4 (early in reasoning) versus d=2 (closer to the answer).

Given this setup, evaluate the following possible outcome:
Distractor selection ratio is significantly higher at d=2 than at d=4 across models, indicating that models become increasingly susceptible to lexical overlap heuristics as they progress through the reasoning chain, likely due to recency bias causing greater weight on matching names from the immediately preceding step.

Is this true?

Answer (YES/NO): NO